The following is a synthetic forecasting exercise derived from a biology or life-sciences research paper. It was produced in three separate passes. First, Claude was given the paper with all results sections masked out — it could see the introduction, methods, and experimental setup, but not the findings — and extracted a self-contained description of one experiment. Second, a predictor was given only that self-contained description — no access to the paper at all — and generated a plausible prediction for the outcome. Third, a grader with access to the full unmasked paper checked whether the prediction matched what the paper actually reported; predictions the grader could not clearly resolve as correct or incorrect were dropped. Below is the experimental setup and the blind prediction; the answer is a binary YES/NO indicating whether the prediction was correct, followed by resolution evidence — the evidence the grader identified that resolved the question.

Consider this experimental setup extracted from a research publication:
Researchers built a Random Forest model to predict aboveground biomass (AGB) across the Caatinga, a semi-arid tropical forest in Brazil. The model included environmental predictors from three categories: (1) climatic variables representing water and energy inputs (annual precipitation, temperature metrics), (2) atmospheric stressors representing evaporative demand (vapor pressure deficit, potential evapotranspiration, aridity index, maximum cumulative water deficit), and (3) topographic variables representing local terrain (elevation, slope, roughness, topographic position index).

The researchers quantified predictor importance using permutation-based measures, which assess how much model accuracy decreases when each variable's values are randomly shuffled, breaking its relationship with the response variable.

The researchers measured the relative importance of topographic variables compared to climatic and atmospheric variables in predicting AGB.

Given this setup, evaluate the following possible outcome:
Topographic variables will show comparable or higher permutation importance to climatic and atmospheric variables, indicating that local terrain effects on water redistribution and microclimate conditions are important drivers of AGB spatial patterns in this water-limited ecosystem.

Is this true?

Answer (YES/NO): NO